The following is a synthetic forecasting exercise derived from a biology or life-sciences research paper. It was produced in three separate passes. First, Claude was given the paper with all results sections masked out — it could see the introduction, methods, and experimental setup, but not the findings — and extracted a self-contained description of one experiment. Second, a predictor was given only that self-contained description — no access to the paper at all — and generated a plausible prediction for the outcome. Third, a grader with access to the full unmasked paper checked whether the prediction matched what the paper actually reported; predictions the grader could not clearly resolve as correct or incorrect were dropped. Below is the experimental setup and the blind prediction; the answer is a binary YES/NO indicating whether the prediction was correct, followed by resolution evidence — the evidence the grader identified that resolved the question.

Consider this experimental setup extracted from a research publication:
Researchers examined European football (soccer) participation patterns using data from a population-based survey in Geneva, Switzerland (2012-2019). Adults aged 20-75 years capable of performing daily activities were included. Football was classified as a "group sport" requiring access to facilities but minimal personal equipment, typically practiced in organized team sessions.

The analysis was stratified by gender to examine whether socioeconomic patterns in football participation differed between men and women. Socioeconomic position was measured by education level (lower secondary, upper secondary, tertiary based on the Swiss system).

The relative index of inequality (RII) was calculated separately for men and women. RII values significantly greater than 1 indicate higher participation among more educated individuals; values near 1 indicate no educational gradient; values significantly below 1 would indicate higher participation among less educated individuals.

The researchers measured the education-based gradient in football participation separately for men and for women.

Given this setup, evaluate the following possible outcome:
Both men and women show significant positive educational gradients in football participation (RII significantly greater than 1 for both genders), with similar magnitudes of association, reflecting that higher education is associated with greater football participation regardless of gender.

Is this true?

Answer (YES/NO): NO